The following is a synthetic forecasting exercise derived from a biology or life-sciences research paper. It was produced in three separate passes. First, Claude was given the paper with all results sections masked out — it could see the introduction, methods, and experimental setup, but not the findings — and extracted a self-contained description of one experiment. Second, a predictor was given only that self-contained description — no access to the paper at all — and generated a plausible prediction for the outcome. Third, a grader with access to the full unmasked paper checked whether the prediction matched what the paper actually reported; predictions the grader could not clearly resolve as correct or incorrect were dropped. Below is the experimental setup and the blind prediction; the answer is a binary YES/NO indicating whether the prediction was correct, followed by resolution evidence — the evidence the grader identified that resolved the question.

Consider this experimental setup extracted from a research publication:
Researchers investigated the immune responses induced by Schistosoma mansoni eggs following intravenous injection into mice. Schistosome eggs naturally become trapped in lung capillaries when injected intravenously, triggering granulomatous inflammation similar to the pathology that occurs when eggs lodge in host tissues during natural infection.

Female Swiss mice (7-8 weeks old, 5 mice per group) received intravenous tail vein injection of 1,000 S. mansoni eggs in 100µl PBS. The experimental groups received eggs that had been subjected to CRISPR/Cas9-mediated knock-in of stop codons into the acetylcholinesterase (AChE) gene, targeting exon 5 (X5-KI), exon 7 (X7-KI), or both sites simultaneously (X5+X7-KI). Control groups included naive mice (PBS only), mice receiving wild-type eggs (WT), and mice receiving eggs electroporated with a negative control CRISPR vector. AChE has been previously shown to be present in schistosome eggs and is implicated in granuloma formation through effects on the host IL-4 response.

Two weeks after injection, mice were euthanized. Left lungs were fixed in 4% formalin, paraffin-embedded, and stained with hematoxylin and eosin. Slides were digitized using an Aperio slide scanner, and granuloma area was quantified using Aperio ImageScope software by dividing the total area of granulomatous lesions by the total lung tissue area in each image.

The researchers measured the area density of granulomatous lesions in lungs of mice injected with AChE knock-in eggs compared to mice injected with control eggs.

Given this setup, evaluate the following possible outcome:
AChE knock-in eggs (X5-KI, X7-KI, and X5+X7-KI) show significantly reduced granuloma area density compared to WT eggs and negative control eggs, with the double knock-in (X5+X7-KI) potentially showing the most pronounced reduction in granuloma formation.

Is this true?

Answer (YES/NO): YES